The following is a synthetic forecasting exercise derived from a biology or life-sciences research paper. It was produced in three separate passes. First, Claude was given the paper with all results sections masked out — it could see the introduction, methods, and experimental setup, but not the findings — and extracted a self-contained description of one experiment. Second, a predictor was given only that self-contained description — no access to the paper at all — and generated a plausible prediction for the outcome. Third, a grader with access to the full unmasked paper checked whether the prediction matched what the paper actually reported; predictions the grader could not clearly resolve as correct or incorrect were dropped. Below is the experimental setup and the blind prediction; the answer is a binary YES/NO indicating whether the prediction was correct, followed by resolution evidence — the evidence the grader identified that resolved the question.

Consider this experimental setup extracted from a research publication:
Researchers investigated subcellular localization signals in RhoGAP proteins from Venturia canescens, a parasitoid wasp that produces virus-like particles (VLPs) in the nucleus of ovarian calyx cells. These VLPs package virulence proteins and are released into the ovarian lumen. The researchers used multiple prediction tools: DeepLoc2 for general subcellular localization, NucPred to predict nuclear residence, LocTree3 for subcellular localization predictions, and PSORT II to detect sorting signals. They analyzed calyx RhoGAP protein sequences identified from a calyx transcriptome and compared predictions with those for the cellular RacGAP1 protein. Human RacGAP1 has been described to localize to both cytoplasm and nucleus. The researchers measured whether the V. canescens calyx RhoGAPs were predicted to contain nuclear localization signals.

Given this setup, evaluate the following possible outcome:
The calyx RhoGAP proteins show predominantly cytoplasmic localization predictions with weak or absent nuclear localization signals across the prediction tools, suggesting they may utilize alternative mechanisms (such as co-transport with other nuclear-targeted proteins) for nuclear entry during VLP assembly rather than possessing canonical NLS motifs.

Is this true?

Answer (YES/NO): NO